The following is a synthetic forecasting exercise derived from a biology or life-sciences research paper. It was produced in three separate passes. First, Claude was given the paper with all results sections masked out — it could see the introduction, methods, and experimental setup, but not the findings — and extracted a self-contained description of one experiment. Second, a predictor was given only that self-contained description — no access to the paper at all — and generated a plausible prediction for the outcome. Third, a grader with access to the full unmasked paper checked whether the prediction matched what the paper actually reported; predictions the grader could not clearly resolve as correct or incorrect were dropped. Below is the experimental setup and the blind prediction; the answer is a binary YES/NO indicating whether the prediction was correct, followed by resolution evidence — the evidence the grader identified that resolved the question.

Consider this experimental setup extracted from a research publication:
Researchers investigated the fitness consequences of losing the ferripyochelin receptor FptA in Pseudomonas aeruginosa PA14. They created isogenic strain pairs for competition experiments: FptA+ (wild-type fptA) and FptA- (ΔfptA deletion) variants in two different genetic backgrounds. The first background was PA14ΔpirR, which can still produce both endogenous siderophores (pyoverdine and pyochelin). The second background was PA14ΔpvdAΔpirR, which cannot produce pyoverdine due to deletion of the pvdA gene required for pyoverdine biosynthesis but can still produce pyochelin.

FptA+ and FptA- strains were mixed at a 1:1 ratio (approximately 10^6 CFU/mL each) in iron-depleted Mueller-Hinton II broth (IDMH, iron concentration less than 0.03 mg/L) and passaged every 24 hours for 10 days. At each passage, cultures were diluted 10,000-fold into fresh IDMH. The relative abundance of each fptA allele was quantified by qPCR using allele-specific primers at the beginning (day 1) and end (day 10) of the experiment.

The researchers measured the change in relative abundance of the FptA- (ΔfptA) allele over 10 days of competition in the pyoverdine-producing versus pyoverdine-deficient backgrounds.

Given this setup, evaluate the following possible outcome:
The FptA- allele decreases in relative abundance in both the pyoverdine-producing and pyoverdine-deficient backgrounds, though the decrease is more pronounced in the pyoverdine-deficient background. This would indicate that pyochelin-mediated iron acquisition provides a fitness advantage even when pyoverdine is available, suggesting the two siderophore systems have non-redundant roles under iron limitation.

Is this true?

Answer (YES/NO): NO